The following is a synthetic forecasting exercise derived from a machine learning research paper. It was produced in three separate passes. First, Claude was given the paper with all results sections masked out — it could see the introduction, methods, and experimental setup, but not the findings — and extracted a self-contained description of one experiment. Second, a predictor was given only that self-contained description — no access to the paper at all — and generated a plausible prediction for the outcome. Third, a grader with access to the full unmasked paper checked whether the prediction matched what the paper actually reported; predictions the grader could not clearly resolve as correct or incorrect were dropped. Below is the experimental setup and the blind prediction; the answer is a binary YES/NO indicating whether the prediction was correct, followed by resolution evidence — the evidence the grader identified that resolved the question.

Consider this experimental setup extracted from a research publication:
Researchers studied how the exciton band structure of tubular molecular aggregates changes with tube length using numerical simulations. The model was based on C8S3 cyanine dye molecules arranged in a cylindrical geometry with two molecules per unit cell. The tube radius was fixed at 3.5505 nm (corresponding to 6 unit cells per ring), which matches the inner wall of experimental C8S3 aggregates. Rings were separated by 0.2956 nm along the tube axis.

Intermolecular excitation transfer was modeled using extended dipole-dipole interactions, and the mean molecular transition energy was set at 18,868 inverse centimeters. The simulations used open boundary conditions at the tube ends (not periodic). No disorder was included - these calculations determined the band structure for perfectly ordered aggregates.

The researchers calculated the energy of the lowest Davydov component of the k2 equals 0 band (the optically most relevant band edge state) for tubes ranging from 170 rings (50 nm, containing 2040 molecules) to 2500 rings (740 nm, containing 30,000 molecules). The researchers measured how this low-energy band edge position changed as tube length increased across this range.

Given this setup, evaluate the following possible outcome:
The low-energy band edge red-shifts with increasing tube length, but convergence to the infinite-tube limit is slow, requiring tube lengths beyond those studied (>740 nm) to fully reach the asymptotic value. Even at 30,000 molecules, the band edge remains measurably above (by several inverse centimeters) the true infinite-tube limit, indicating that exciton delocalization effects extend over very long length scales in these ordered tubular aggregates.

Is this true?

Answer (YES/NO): NO